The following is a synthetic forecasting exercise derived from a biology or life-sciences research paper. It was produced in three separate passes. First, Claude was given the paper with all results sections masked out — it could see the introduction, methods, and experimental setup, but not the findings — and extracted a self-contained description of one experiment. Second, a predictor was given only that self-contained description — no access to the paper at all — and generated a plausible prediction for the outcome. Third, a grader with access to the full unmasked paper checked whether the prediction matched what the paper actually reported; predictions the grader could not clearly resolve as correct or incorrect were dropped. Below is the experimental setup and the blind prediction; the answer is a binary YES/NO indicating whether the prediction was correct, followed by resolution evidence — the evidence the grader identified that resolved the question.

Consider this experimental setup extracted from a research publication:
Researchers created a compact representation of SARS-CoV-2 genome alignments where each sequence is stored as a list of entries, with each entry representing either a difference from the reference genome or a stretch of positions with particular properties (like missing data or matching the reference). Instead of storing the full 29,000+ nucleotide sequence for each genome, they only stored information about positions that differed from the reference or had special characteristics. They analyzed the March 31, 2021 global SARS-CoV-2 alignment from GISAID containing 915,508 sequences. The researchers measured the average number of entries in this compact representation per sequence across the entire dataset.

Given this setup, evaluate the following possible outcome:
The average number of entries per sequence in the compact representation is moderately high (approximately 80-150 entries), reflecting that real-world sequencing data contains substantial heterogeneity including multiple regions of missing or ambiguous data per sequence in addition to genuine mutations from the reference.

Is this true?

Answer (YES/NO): NO